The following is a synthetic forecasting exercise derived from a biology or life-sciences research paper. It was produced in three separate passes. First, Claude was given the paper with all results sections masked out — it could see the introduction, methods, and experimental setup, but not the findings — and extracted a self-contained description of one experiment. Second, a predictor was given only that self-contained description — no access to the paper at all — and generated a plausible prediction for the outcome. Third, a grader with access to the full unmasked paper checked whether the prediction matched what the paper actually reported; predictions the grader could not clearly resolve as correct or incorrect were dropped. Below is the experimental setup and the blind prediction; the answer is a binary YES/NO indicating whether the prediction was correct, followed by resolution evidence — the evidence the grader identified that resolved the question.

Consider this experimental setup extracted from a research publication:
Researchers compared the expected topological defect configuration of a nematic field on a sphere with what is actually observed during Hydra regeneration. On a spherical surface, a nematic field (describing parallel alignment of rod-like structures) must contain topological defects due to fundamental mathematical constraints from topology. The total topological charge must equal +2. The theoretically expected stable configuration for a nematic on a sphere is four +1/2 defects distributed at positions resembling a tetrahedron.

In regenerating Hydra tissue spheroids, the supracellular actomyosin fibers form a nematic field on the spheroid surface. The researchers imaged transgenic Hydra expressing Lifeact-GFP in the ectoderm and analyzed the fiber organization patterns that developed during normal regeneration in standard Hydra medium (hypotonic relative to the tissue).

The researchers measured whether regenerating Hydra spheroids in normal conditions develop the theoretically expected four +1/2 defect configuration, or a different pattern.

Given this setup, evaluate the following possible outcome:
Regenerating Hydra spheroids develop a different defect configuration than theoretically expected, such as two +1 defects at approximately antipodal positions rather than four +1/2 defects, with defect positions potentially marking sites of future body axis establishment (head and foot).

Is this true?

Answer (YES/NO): NO